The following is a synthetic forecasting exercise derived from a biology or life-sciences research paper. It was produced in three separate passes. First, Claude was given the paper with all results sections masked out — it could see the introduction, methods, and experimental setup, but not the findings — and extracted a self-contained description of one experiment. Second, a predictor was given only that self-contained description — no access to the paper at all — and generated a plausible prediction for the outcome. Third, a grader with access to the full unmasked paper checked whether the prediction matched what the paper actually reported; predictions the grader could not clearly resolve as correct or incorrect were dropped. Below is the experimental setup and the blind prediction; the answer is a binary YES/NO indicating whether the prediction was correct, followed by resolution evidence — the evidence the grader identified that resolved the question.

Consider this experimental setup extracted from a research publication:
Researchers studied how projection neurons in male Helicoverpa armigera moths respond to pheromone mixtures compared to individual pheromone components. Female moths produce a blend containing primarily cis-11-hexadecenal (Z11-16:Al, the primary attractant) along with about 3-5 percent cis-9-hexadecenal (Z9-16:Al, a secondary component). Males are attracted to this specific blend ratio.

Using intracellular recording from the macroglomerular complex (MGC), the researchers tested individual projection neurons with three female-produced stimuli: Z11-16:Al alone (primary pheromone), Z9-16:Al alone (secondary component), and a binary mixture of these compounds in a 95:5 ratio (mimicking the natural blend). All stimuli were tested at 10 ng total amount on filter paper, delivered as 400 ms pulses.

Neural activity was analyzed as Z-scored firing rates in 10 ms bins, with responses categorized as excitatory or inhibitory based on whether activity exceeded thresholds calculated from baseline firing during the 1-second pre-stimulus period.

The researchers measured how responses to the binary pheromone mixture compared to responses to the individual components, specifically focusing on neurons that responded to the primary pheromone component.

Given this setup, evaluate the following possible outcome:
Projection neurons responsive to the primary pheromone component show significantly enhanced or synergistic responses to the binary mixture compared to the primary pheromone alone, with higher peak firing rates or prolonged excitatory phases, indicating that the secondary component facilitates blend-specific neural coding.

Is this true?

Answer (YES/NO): NO